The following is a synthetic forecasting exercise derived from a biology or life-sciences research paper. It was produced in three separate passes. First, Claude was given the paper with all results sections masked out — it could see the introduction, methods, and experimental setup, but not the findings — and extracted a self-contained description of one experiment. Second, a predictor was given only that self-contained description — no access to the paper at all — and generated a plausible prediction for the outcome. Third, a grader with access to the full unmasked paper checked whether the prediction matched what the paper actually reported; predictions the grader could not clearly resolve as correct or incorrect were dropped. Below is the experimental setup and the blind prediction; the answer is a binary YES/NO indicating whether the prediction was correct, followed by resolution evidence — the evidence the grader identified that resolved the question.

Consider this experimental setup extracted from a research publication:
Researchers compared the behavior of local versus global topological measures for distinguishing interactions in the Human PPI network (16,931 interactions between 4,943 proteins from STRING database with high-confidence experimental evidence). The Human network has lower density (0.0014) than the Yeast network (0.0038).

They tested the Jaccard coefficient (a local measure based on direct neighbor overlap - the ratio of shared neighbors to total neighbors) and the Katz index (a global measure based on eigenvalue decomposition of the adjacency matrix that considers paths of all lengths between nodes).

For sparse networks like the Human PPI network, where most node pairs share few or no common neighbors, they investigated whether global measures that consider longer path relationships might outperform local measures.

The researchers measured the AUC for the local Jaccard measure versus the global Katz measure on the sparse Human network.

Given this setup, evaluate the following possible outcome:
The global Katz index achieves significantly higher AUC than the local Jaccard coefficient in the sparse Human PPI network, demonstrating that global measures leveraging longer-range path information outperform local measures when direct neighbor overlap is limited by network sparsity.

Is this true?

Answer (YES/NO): NO